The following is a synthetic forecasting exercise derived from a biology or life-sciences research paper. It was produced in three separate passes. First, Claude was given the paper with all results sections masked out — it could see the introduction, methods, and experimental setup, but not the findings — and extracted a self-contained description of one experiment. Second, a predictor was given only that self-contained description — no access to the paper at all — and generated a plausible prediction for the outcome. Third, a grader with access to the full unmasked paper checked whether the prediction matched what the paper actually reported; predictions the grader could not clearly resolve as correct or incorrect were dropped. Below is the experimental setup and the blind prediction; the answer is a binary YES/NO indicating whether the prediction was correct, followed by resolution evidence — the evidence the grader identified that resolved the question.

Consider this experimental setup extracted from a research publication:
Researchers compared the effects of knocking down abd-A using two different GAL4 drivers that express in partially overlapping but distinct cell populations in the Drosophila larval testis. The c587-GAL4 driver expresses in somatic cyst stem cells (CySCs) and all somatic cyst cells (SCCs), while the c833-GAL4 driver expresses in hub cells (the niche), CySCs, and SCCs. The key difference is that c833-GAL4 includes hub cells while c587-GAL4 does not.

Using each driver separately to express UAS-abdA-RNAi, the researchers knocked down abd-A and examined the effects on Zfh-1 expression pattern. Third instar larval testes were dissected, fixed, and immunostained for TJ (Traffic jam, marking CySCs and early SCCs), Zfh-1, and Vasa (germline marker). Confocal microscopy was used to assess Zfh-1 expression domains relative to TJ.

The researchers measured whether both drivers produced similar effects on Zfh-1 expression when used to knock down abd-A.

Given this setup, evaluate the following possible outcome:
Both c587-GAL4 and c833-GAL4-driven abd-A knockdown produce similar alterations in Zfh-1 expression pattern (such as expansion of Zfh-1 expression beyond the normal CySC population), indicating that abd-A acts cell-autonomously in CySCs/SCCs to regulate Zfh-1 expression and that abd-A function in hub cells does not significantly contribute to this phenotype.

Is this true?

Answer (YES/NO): YES